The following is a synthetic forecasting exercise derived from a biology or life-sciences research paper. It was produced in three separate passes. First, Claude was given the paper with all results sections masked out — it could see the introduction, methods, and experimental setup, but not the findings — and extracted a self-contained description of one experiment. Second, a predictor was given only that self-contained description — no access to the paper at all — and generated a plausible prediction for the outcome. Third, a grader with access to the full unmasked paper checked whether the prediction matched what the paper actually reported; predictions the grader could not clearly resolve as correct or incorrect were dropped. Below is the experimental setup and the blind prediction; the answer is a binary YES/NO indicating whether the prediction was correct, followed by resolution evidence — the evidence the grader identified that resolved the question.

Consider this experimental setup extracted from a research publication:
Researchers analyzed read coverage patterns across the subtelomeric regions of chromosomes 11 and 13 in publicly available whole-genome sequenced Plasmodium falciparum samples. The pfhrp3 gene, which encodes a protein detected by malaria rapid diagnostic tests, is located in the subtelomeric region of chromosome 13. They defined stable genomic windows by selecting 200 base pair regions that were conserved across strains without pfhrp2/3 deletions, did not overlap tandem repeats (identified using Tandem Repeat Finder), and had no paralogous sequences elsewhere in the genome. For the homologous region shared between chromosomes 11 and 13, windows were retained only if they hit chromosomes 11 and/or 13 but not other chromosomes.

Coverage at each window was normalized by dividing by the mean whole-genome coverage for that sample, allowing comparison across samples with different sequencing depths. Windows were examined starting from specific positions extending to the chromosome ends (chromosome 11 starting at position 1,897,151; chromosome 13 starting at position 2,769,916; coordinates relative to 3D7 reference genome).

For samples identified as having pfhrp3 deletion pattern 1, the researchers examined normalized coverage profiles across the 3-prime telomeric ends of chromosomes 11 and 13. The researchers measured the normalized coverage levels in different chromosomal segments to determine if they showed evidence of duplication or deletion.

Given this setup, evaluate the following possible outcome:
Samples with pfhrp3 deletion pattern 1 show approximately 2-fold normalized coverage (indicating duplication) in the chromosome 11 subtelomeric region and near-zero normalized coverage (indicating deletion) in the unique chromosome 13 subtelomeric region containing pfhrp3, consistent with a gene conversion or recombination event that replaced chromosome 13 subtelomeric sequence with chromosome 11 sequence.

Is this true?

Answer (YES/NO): YES